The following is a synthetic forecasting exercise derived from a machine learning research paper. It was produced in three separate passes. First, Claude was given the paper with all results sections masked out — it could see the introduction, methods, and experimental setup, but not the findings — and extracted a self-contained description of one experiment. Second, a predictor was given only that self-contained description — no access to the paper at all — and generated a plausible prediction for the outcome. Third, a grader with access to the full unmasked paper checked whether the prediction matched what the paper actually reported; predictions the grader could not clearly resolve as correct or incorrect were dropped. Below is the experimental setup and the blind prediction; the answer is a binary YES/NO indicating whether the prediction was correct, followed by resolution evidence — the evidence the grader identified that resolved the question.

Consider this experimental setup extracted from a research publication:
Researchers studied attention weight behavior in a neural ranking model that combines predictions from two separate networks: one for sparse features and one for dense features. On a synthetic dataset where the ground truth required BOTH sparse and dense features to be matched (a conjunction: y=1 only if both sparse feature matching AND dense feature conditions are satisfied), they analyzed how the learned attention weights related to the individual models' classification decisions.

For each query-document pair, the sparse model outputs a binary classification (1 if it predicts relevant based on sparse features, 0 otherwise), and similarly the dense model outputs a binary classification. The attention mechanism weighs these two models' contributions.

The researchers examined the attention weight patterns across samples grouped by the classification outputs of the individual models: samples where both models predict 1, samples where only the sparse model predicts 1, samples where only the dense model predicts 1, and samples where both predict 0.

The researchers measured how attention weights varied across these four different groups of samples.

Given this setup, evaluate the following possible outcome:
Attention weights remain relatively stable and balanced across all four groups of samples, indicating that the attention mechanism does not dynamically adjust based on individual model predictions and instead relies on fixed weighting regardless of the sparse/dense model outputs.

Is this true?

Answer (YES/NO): NO